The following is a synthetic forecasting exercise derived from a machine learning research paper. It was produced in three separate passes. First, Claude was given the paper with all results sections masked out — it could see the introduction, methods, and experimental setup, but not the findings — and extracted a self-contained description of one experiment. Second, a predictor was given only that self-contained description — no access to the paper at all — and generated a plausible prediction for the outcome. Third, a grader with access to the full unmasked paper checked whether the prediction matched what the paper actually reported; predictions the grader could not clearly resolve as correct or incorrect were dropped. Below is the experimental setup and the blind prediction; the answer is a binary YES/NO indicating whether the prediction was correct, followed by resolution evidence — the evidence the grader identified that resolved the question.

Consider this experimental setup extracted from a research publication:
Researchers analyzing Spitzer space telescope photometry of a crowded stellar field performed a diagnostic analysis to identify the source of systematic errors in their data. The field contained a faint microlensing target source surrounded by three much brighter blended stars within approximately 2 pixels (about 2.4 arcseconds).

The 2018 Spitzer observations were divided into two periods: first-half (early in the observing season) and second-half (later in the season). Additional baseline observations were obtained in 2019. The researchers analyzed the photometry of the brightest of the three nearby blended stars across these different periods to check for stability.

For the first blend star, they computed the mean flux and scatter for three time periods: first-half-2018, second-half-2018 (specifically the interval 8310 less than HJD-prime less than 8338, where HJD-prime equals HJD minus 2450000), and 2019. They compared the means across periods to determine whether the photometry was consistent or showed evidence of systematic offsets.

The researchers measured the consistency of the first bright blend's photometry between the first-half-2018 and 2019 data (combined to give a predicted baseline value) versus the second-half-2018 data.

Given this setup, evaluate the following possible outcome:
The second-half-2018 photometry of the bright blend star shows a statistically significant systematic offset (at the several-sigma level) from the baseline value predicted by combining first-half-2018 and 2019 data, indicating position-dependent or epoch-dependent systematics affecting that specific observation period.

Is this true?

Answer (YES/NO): YES